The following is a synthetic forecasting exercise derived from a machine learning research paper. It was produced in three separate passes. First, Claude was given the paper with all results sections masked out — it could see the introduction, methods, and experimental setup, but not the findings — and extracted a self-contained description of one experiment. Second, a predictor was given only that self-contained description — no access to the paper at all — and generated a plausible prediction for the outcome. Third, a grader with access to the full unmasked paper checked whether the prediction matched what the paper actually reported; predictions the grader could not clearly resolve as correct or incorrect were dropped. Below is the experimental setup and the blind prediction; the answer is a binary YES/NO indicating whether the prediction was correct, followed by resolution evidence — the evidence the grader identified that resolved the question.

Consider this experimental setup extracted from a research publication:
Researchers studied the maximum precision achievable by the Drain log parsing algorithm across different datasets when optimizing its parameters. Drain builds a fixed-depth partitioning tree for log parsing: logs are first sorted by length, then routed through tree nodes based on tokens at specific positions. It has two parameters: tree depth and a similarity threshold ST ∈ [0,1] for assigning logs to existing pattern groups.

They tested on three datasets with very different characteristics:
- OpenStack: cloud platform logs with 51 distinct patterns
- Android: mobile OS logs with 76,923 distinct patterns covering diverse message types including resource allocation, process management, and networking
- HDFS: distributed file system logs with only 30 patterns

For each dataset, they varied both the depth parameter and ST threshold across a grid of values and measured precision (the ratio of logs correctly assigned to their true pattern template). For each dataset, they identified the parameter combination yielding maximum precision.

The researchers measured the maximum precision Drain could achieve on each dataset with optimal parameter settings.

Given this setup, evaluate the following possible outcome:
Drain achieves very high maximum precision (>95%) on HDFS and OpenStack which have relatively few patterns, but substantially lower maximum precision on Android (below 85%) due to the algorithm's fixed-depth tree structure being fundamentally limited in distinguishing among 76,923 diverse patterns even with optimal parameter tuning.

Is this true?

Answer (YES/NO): NO